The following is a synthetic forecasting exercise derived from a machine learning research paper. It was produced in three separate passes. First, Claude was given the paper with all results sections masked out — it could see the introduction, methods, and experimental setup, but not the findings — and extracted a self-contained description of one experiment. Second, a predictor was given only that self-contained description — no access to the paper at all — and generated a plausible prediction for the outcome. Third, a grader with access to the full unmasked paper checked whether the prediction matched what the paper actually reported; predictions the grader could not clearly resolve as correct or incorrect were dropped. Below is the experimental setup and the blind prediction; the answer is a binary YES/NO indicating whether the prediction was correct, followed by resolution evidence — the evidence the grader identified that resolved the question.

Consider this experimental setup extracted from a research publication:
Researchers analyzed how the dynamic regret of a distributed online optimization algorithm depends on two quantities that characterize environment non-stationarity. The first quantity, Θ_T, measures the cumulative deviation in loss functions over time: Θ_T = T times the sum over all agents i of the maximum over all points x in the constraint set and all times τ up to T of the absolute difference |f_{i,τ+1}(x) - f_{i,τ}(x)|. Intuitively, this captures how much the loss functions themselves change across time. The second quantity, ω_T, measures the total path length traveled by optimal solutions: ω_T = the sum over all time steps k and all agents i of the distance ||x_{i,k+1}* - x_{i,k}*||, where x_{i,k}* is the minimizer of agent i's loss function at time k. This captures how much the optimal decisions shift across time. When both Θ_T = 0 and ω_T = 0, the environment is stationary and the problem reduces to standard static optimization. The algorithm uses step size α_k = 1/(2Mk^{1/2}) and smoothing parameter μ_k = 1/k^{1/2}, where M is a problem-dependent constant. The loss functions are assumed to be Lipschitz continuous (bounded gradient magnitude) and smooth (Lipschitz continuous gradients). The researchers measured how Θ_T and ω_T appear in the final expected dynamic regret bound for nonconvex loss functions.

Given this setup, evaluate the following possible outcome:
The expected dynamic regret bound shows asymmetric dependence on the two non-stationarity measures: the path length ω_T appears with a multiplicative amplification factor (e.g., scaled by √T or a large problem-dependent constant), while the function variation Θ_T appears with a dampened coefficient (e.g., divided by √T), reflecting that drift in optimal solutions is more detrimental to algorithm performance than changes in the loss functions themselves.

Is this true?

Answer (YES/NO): NO